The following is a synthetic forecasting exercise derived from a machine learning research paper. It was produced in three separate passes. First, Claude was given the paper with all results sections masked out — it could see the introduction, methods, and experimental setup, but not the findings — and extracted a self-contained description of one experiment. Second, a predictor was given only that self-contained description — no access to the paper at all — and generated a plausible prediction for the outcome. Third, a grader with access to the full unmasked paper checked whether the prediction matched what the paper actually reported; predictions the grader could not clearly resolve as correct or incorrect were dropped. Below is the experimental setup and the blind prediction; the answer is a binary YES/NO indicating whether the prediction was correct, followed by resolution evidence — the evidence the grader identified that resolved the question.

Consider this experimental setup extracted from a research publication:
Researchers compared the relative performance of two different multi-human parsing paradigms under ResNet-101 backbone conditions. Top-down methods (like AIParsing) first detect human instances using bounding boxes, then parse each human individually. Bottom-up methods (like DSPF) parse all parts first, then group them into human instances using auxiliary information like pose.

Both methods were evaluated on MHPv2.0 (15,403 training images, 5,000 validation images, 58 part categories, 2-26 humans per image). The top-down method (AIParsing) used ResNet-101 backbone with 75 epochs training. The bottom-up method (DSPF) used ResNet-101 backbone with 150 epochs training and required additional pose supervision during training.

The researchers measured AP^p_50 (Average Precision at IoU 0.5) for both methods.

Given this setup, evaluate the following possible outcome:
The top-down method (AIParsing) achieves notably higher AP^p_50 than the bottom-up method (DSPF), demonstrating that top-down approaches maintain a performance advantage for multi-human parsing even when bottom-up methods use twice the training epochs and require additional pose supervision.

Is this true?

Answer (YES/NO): YES